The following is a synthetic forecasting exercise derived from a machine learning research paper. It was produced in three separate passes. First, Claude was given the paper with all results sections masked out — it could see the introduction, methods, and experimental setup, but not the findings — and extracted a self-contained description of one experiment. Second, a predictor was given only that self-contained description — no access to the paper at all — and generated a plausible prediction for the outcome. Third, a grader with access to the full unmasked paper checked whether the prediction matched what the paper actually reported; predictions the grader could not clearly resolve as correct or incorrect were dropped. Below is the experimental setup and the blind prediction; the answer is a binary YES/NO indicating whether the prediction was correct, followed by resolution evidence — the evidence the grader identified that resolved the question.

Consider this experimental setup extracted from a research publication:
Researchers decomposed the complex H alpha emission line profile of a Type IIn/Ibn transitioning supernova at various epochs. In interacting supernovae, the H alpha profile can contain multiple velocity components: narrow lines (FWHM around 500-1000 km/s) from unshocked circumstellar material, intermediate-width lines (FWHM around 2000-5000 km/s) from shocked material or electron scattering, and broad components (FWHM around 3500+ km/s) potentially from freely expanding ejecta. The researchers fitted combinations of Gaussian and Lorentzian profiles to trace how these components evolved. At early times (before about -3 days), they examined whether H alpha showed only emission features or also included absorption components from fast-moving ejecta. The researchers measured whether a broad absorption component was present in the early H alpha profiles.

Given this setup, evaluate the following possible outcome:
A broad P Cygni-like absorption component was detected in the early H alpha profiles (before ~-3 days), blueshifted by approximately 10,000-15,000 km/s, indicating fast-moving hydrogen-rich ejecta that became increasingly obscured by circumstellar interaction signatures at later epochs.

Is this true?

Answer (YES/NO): NO